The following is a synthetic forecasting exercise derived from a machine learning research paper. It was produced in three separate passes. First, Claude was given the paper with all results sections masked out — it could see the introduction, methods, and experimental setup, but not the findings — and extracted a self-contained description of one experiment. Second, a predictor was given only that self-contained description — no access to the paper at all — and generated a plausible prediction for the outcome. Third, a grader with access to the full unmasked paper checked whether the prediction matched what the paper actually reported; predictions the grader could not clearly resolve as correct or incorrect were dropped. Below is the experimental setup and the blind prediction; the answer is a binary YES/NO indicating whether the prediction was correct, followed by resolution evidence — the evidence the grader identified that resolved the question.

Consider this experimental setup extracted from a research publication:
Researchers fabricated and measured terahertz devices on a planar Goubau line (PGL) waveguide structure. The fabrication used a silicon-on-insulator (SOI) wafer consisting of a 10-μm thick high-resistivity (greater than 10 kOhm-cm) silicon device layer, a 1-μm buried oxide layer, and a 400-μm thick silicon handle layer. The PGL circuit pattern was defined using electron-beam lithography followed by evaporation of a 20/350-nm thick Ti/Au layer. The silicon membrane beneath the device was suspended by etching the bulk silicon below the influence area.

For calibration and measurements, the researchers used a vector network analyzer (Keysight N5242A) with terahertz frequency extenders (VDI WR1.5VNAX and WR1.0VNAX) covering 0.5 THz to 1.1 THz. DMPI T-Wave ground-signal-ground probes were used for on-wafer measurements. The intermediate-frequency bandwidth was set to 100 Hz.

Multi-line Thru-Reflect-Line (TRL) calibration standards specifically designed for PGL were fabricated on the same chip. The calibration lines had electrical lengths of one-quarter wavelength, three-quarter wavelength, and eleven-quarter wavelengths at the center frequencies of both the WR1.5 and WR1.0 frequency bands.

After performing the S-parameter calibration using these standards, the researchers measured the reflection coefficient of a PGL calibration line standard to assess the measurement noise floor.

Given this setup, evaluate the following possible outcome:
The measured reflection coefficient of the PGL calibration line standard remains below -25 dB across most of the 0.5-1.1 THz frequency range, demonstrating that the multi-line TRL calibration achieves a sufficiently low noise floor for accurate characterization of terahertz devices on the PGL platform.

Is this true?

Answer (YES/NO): NO